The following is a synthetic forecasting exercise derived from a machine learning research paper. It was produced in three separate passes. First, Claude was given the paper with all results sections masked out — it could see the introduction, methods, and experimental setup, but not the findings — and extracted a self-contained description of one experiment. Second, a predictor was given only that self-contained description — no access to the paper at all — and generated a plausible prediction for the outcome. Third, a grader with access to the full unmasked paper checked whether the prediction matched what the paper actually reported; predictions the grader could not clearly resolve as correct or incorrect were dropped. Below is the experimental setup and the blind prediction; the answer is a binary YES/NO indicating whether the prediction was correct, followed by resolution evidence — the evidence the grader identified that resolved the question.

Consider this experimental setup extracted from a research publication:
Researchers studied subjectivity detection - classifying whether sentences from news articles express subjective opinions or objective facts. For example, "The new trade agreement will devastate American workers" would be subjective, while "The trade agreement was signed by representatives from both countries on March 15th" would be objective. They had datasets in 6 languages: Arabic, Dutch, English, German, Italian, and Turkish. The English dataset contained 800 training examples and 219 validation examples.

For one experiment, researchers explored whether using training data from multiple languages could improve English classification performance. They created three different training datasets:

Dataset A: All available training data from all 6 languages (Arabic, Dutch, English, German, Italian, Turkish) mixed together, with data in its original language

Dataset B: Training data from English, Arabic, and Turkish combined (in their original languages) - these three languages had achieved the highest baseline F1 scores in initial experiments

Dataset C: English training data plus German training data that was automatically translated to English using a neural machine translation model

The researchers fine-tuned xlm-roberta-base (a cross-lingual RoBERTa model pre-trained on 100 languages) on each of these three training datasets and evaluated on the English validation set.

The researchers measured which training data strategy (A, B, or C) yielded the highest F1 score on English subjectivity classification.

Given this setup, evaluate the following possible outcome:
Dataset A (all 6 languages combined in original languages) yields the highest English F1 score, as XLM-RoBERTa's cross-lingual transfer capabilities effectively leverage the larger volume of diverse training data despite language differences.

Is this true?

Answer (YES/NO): NO